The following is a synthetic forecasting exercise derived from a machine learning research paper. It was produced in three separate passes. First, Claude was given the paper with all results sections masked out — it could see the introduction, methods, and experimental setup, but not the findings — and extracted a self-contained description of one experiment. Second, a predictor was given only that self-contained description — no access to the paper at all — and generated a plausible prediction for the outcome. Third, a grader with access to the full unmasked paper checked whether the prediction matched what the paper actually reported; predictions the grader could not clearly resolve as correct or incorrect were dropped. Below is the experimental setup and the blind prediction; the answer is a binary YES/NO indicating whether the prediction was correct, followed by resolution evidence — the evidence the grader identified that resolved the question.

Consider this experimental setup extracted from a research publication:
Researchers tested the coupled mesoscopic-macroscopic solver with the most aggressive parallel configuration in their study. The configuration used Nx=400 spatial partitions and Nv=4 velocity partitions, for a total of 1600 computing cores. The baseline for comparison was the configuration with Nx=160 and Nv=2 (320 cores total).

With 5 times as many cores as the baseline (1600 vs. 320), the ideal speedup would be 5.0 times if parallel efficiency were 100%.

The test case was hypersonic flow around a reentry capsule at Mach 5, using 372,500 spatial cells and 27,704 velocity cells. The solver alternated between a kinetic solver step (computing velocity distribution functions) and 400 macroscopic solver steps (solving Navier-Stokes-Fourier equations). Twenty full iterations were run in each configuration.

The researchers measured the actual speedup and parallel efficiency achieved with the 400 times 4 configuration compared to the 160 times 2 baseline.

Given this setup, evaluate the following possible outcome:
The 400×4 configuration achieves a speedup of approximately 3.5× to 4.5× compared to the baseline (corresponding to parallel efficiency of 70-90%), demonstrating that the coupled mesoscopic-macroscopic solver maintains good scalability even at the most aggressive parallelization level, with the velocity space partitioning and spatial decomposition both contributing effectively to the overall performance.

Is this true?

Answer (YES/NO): NO